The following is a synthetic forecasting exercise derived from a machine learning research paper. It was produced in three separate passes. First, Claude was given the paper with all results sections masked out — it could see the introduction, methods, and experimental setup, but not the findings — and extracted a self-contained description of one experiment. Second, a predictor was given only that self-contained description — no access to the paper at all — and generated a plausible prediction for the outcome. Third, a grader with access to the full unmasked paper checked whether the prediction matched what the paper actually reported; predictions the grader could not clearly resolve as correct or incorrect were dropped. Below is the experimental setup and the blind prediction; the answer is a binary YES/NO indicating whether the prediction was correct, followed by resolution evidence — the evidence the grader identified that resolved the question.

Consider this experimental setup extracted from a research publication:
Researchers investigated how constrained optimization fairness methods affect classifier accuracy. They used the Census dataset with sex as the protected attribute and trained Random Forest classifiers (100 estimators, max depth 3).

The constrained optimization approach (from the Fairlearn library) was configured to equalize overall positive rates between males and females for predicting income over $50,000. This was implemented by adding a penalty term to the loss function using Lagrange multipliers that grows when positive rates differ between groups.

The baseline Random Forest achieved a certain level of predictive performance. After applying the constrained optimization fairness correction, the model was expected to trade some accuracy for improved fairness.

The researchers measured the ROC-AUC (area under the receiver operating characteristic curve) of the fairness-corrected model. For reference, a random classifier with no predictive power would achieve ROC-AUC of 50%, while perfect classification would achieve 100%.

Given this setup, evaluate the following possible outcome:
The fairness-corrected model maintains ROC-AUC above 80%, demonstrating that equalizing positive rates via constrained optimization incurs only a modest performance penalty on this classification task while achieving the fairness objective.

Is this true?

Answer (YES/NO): NO